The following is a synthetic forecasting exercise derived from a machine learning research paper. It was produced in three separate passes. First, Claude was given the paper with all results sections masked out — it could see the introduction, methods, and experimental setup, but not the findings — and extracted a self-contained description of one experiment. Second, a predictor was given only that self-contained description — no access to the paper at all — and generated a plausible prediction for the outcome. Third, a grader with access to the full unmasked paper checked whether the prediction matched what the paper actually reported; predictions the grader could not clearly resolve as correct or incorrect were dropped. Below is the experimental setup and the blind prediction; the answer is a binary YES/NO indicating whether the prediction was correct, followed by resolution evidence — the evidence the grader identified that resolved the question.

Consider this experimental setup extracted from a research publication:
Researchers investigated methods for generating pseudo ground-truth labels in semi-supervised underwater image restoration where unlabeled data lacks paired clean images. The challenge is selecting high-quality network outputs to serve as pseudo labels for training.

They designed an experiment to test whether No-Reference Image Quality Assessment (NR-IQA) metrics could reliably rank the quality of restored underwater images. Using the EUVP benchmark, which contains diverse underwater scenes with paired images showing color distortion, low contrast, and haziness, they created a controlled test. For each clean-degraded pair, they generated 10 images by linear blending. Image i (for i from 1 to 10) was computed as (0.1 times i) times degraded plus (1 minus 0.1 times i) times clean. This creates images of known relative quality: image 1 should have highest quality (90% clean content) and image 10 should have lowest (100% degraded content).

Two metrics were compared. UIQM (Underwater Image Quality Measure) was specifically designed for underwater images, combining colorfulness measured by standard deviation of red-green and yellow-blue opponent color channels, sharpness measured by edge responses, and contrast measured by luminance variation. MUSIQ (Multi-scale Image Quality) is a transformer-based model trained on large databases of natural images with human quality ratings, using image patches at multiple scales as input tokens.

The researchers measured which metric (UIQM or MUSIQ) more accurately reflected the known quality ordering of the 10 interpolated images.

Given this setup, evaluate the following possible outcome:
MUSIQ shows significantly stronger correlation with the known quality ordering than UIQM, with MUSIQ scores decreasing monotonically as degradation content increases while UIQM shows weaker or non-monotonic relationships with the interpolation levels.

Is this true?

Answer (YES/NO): YES